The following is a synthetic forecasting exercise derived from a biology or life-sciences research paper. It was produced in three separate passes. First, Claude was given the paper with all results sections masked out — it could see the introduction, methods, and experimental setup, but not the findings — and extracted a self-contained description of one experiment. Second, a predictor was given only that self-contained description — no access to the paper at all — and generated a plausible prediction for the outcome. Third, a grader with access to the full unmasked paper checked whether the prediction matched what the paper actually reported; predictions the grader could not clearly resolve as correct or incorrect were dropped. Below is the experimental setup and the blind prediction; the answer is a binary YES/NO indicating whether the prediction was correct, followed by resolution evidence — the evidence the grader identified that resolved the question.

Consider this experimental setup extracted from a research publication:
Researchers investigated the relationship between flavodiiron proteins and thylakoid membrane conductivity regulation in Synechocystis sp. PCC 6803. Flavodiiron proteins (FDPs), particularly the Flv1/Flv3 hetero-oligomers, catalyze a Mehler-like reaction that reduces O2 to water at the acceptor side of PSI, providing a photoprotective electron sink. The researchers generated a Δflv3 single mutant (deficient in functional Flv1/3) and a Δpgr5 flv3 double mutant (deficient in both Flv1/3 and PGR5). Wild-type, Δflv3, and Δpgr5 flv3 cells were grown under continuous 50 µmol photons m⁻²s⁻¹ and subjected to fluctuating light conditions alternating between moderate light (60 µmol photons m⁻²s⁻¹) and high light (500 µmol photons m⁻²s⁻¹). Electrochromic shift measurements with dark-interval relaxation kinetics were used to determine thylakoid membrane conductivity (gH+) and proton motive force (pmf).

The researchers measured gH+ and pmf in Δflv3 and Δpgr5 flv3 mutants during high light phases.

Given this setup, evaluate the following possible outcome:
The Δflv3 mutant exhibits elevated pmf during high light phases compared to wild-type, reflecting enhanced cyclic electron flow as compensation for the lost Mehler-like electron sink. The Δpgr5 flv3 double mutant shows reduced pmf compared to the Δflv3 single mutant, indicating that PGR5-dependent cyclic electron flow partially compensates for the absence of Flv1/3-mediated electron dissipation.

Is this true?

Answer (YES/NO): NO